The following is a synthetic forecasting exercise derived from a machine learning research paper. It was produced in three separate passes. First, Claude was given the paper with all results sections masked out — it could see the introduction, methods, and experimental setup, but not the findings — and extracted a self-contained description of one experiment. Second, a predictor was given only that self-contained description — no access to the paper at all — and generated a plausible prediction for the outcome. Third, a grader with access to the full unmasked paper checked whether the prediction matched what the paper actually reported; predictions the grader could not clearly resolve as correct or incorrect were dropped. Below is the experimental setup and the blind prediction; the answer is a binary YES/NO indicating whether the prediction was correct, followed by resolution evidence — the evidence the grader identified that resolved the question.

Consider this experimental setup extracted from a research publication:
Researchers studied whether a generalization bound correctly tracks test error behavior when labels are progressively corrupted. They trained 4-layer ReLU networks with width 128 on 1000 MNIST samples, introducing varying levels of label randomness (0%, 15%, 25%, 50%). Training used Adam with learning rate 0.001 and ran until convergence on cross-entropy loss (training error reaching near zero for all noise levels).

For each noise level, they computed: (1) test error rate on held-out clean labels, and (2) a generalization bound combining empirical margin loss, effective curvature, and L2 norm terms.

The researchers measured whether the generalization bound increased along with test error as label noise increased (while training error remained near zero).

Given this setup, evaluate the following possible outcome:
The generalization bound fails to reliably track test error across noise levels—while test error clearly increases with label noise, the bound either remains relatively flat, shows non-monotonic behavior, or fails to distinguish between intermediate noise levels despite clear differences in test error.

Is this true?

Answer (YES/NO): NO